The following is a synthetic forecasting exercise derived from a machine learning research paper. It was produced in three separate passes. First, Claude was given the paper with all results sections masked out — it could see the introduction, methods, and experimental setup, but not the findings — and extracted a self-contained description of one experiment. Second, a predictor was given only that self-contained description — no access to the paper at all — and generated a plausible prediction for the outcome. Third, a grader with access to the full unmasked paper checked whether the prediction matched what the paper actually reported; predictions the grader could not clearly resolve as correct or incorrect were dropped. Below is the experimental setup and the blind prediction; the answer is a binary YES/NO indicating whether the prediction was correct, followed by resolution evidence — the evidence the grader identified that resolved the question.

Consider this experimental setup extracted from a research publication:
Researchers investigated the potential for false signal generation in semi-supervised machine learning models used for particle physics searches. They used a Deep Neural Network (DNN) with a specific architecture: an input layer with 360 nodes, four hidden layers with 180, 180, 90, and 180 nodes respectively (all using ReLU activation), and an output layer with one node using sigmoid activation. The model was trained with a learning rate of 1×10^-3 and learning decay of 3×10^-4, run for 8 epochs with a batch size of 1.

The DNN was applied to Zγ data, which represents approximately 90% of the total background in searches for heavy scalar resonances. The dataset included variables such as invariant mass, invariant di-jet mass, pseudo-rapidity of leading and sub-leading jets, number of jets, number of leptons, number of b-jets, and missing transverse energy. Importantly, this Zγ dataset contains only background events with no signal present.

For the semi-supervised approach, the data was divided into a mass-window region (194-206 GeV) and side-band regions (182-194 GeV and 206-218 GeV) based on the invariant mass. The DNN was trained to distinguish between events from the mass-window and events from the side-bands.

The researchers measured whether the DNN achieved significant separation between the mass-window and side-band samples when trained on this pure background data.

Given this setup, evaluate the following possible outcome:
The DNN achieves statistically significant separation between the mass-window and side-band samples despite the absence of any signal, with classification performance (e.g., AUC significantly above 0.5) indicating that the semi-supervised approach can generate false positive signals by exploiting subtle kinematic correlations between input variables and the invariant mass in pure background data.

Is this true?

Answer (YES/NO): NO